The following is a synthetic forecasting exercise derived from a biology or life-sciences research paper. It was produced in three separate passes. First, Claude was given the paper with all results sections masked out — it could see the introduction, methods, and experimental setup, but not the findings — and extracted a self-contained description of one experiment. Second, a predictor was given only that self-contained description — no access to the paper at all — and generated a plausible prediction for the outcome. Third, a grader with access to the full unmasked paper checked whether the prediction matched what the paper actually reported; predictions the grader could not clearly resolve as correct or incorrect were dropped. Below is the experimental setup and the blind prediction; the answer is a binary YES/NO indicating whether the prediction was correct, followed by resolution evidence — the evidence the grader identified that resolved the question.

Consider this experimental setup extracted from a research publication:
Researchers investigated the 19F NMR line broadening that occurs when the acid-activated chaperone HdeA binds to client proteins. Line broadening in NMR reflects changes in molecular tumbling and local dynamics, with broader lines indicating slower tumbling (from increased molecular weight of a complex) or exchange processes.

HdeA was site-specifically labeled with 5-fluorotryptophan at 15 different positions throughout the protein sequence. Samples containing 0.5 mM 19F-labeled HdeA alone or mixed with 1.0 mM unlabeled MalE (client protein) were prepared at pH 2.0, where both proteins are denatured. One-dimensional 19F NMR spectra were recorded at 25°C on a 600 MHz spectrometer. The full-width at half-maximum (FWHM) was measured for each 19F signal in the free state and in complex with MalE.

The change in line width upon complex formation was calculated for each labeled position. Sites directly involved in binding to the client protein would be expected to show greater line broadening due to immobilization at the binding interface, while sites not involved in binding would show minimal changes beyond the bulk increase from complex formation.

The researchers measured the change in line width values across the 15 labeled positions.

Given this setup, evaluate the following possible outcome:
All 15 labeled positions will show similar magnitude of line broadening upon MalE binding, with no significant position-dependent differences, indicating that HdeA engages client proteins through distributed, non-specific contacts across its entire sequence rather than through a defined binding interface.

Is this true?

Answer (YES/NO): NO